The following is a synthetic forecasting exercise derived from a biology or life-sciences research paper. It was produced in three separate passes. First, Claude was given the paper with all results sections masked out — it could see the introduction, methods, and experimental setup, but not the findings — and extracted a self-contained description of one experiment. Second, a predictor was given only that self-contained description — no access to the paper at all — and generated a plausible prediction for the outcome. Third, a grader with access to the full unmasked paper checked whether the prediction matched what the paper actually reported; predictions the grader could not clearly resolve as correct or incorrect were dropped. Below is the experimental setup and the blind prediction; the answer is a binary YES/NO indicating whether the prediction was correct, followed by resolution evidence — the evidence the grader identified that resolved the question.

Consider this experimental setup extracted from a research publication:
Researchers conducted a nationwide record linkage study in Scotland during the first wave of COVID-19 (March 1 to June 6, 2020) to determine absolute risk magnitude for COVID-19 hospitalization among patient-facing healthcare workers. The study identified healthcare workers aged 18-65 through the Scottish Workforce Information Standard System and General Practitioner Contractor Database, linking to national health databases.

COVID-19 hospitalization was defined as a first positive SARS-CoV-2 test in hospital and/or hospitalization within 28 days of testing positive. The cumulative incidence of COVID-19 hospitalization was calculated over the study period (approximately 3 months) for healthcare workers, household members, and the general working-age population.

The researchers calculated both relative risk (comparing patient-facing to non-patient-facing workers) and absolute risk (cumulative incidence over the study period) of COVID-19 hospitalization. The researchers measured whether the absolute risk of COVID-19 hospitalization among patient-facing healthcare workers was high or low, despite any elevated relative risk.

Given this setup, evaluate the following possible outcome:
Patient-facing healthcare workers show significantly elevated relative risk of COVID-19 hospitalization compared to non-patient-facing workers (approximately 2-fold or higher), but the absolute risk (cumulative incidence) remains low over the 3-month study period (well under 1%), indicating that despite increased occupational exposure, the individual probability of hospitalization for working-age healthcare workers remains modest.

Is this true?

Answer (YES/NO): YES